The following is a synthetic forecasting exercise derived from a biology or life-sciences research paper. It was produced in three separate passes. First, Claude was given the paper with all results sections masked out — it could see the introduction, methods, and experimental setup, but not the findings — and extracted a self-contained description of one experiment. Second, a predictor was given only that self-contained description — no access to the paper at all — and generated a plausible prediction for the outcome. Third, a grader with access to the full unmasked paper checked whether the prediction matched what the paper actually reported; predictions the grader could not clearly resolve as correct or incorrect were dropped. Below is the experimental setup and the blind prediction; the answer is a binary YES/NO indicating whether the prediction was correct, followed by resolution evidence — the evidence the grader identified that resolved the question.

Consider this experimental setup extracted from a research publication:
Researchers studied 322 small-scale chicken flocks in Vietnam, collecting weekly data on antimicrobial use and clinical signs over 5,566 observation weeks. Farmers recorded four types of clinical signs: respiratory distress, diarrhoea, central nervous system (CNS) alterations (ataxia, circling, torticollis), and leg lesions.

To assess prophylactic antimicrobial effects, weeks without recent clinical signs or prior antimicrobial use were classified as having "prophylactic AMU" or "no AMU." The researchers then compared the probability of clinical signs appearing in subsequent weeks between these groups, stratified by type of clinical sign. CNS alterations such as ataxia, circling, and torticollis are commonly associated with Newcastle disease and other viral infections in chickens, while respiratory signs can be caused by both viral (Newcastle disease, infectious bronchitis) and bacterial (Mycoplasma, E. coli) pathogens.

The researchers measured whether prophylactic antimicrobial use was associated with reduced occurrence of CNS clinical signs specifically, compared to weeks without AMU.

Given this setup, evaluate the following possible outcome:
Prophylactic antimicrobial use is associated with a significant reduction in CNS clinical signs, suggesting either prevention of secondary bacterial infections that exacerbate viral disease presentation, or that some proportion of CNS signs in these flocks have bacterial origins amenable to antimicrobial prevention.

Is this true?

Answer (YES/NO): NO